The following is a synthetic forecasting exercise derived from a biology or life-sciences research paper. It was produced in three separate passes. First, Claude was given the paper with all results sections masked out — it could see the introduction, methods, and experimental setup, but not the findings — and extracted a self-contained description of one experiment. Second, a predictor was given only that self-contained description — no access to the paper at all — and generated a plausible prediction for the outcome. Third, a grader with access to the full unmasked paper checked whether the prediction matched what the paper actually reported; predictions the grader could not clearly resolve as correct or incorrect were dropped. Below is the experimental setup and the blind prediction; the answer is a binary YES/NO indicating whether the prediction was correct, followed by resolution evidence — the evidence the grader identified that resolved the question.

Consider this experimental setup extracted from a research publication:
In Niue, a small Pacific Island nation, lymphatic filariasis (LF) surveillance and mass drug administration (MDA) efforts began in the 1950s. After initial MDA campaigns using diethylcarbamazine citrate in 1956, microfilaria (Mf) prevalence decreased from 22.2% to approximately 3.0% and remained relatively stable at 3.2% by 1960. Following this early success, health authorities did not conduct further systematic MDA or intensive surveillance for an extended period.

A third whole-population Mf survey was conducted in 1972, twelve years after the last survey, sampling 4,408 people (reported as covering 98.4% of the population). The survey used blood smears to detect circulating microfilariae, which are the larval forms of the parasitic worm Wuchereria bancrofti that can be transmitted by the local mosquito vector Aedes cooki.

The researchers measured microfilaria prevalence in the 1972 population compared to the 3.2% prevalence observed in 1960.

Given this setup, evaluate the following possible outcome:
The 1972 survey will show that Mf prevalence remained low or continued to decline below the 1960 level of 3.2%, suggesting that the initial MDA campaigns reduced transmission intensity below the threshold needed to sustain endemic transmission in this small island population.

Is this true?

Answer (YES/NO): NO